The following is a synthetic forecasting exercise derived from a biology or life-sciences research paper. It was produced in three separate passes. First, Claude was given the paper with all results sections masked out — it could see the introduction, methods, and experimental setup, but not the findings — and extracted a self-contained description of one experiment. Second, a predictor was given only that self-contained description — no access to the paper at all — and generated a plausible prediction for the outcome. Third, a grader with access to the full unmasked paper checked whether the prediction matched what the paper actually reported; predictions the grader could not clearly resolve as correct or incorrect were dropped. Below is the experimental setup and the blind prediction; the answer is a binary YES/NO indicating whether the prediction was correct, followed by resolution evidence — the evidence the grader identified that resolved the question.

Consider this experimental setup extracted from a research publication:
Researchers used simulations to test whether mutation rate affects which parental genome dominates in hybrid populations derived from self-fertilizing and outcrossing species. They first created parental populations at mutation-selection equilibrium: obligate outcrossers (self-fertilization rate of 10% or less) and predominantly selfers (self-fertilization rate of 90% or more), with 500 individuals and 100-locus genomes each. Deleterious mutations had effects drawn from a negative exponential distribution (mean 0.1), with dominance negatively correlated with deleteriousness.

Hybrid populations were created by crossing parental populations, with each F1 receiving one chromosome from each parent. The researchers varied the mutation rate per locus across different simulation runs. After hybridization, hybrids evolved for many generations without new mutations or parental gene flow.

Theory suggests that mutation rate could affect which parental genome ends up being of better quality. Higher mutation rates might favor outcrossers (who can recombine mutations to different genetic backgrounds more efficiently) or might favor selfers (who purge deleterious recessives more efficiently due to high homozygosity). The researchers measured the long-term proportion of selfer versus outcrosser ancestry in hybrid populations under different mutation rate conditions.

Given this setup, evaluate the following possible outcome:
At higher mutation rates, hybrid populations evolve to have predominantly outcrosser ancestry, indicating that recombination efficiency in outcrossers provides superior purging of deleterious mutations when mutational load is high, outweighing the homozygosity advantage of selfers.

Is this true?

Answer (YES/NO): NO